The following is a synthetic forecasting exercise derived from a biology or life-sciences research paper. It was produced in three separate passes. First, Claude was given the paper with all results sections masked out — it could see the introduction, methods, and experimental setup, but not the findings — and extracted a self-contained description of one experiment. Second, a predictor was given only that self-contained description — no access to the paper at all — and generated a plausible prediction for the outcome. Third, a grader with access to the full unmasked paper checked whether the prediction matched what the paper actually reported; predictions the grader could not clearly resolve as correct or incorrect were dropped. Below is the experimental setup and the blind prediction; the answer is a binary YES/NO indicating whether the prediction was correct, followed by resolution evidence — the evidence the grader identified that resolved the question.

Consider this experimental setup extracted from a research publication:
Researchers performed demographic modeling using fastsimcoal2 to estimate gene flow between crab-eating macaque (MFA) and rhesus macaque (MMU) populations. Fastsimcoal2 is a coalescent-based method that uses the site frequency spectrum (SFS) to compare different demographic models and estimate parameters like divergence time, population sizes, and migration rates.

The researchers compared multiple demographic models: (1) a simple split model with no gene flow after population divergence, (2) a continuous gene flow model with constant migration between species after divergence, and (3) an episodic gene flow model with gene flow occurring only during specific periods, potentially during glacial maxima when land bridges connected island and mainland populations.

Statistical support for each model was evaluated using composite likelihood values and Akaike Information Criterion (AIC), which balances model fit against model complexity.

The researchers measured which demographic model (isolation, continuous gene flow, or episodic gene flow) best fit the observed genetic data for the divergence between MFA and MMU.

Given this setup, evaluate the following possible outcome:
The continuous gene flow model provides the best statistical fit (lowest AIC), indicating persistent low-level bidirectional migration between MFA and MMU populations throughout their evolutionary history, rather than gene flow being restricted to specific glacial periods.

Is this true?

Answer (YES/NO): NO